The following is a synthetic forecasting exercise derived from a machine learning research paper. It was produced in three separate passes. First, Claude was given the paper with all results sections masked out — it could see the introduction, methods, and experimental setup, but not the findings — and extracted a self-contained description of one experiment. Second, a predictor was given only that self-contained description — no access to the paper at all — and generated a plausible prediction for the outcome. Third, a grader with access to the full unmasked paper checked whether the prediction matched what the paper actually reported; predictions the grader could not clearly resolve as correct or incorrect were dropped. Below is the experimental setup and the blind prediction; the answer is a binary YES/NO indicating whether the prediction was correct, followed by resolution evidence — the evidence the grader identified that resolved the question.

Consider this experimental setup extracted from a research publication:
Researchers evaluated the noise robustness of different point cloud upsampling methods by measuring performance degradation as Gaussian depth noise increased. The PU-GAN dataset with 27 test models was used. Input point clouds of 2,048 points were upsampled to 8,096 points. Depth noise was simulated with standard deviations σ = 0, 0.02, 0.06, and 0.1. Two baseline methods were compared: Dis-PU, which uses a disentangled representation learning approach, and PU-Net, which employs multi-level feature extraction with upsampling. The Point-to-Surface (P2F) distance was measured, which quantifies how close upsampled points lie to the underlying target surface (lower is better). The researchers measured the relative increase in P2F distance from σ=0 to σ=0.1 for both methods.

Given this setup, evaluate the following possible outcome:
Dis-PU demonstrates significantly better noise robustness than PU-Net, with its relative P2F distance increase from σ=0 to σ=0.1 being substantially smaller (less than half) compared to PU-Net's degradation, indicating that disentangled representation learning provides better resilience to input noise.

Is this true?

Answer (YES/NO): NO